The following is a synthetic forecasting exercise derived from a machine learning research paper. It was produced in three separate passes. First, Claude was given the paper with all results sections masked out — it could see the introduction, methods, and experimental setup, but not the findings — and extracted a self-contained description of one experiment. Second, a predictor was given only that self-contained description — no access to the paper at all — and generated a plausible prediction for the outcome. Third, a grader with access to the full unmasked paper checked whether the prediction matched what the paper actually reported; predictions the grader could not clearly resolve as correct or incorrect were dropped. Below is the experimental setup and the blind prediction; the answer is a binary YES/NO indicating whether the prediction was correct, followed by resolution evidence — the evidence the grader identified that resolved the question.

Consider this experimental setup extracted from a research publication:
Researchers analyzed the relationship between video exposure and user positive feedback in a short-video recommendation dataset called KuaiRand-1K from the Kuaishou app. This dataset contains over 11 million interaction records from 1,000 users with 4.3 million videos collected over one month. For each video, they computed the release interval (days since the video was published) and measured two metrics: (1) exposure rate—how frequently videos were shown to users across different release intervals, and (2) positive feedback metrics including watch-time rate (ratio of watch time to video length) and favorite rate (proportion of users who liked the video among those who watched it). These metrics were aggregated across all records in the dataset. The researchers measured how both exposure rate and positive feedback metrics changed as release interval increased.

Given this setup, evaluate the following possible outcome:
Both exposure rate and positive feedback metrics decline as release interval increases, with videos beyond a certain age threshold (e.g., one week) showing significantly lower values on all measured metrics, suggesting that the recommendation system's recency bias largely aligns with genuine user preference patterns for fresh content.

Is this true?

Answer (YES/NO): NO